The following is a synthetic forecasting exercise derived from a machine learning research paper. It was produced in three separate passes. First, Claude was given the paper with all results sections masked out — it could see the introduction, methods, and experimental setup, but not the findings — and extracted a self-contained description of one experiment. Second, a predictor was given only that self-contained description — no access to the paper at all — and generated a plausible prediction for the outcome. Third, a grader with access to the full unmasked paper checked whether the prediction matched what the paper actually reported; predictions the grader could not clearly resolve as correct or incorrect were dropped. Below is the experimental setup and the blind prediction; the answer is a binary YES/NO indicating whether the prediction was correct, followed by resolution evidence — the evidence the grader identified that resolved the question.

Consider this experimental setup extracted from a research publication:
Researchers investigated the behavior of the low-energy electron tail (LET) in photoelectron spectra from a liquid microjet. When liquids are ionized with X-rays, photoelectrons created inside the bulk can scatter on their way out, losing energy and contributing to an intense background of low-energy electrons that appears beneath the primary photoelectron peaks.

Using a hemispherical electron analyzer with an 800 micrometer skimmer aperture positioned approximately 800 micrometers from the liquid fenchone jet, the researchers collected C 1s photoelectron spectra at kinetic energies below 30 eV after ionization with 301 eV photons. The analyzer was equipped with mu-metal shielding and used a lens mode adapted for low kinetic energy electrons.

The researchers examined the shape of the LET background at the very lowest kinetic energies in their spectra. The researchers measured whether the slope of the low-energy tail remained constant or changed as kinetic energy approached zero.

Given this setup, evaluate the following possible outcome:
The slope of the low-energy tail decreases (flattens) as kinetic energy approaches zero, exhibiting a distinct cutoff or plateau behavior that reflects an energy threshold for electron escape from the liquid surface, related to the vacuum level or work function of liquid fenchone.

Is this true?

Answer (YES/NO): NO